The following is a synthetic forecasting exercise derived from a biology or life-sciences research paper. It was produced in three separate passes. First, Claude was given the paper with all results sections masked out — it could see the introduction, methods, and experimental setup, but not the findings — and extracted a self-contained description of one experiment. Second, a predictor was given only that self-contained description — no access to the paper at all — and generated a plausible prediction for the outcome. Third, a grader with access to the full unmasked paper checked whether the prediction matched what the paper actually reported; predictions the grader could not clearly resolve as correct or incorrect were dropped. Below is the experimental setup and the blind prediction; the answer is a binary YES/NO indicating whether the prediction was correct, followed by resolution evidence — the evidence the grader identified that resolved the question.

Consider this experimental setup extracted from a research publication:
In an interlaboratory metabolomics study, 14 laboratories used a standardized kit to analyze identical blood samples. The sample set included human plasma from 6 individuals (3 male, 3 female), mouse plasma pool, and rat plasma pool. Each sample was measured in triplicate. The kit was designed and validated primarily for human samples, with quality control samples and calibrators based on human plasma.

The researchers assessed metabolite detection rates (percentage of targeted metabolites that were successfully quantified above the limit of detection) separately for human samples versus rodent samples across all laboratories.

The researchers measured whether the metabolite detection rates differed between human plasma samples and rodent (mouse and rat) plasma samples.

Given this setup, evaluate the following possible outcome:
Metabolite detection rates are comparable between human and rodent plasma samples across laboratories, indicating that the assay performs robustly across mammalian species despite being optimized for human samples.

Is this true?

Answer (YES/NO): YES